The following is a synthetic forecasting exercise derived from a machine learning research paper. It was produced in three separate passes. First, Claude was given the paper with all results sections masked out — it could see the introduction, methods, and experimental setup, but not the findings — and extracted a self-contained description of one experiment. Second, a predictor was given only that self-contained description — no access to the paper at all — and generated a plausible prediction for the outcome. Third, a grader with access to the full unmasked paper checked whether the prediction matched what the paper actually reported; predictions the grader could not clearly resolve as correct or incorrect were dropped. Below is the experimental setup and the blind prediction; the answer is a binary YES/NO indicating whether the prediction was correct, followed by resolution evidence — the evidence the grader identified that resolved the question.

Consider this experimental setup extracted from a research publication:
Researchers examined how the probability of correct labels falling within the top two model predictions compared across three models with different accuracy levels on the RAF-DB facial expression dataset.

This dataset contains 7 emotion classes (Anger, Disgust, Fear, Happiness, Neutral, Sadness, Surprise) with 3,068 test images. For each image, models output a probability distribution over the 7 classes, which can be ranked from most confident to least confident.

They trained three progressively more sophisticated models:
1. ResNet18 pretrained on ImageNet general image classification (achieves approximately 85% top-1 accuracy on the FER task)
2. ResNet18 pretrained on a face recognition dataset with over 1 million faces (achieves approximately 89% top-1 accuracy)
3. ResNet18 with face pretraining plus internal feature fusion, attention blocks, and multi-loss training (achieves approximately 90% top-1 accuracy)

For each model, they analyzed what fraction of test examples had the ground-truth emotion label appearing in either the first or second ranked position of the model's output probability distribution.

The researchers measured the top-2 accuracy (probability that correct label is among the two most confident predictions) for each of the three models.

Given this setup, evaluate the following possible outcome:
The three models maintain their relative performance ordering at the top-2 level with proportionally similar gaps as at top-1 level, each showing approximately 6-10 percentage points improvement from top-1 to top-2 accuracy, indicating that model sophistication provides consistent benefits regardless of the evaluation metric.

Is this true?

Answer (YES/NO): NO